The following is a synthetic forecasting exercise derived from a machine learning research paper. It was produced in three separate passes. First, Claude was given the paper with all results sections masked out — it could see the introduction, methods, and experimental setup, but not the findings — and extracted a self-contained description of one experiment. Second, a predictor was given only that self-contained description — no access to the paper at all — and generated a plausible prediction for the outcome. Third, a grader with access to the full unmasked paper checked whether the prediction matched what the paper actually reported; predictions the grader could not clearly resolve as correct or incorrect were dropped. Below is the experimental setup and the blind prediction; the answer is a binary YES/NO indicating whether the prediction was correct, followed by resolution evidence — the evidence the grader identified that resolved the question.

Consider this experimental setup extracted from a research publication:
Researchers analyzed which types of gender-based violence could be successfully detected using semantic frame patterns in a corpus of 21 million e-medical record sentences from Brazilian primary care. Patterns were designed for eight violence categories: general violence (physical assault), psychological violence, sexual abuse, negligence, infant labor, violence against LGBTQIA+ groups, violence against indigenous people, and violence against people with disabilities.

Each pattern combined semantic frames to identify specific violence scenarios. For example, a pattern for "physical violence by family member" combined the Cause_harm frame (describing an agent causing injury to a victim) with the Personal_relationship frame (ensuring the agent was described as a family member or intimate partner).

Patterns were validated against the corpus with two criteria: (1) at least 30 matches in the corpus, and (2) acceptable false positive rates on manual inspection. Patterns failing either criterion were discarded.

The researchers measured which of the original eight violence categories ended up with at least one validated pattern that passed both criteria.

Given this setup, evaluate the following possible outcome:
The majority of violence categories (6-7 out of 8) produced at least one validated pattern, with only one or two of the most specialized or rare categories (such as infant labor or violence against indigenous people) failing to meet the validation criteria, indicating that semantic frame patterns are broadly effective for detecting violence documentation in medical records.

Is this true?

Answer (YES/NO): NO